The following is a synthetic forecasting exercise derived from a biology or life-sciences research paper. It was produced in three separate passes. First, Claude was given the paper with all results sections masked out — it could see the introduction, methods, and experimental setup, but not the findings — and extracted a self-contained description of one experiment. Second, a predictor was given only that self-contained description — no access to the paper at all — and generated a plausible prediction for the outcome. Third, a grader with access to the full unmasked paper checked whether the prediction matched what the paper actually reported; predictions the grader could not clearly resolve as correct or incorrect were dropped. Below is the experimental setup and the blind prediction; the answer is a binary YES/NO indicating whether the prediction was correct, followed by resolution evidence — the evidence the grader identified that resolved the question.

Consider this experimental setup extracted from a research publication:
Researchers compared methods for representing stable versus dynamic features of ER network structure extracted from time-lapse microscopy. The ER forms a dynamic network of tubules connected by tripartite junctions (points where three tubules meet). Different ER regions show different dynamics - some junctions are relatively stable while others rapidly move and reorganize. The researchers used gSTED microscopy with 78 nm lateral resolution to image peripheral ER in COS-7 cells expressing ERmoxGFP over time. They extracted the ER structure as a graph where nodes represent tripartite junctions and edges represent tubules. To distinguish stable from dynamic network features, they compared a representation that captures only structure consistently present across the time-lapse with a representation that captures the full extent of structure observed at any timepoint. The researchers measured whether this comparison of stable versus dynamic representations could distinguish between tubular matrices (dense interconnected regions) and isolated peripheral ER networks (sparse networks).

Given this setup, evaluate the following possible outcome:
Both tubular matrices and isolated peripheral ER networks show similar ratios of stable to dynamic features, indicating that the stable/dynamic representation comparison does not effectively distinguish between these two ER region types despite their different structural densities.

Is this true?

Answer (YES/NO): NO